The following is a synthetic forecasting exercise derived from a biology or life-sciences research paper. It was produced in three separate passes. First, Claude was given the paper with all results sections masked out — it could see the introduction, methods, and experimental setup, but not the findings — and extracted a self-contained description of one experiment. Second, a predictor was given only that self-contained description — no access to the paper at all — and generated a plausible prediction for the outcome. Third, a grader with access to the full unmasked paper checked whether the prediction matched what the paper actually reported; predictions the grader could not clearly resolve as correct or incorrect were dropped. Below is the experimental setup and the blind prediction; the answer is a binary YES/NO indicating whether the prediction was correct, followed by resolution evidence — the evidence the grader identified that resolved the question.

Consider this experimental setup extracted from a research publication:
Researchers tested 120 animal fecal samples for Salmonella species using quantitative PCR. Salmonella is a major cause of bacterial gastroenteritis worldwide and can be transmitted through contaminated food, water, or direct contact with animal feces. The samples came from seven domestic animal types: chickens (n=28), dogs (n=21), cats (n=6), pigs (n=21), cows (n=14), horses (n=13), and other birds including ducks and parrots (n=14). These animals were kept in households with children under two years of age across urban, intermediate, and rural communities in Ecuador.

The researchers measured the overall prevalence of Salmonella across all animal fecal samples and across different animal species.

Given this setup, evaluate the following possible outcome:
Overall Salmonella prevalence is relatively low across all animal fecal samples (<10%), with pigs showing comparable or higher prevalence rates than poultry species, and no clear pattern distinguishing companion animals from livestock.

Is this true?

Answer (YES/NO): NO